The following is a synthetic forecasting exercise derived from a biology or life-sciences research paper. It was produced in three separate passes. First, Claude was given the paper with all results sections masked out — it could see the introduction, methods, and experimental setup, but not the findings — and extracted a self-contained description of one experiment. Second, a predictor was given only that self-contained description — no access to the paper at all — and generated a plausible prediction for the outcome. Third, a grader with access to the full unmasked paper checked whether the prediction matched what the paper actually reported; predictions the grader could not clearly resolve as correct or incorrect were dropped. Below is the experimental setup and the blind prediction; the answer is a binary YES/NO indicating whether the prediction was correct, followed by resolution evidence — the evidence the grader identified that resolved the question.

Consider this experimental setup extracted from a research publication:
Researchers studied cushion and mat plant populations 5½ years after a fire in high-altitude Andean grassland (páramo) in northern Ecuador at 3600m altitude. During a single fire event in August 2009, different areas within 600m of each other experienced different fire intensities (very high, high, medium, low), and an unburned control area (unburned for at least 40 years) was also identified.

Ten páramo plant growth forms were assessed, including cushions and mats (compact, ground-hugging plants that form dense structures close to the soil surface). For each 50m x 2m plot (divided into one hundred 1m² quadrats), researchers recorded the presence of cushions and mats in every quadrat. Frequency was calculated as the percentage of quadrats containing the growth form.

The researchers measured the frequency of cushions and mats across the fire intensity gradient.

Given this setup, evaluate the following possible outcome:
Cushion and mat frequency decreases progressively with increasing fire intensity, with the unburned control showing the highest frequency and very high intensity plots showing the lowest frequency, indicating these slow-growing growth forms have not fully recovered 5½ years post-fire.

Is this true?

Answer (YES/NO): NO